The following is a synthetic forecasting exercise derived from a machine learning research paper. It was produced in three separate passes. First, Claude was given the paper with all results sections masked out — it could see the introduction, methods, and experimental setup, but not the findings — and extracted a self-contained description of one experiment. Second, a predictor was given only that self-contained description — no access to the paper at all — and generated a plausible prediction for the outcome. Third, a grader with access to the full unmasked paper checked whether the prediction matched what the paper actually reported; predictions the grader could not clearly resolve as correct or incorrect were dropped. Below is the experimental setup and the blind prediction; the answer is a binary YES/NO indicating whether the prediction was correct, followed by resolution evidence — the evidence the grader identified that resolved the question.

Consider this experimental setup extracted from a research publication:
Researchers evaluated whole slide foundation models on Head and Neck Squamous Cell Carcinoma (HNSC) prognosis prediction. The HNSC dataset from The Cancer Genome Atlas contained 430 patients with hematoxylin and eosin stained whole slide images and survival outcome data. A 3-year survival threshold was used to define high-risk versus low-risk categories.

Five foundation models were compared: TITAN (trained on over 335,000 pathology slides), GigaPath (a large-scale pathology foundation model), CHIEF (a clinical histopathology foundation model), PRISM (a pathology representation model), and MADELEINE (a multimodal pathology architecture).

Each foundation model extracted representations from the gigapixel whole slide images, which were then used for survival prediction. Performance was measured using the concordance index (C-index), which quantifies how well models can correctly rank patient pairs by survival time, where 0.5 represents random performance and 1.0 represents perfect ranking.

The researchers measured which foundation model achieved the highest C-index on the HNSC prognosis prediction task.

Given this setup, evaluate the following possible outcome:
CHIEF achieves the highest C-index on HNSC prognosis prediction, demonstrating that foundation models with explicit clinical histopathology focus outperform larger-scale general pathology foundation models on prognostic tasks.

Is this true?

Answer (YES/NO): NO